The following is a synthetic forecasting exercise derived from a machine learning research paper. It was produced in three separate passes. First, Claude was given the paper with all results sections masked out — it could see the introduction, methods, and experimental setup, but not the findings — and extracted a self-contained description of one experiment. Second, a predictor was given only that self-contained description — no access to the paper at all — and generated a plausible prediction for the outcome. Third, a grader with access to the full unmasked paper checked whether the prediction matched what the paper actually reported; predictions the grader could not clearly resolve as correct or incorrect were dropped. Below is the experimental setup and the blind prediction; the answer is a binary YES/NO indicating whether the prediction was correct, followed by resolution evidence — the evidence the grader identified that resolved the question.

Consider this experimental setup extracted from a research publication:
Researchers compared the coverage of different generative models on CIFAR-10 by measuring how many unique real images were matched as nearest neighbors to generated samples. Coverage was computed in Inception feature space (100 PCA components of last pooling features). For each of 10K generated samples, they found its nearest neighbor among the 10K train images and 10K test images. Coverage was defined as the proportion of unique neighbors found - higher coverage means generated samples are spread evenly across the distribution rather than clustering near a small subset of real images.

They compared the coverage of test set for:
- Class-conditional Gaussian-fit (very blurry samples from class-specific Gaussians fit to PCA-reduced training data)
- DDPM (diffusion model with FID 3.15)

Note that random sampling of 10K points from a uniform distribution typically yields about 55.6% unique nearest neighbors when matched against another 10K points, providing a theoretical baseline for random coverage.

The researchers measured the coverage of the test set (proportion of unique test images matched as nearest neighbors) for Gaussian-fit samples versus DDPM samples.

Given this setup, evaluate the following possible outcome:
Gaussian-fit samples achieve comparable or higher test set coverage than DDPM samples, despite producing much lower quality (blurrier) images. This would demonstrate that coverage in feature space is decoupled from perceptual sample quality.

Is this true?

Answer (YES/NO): NO